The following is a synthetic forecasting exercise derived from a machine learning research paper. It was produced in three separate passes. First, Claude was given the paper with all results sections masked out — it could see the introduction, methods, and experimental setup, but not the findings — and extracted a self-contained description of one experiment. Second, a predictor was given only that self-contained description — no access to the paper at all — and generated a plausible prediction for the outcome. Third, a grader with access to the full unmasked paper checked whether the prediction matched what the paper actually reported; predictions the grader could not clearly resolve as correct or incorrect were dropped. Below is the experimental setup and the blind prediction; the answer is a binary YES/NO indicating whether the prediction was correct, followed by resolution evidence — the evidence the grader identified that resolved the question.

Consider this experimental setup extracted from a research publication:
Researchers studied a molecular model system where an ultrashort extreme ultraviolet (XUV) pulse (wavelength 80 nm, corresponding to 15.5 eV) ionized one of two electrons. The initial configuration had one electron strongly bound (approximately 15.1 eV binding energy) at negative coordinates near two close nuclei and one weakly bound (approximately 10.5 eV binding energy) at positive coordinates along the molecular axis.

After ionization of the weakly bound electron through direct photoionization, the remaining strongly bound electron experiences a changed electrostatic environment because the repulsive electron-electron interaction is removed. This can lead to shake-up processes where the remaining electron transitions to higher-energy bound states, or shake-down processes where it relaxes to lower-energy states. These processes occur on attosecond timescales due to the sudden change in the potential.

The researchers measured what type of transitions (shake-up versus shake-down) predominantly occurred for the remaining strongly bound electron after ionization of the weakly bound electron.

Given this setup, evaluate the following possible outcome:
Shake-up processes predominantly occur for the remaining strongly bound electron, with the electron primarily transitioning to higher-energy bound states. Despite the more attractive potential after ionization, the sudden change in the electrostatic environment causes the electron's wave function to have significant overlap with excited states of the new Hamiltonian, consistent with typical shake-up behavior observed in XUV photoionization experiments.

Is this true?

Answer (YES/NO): NO